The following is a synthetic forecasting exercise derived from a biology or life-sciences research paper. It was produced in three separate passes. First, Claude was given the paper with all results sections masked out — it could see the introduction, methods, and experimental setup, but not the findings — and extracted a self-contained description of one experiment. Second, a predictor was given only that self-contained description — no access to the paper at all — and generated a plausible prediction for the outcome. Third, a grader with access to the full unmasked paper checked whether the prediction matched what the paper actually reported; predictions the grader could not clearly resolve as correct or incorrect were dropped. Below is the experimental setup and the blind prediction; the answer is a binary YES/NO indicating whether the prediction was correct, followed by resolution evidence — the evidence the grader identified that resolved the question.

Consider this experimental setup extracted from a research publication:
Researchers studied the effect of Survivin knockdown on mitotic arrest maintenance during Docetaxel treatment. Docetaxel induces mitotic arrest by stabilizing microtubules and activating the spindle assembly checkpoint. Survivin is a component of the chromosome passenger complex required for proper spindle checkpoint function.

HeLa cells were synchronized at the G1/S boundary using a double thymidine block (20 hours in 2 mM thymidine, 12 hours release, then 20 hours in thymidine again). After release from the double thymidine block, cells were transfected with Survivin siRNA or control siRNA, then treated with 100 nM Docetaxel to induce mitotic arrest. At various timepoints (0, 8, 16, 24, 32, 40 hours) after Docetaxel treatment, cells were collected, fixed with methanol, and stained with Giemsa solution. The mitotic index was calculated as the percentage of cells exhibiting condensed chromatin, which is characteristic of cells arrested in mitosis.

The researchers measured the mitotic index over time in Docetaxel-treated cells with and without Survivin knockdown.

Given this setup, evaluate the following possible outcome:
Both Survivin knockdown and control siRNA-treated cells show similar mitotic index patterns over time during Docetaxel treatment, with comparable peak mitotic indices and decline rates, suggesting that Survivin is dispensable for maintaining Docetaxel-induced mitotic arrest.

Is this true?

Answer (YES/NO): NO